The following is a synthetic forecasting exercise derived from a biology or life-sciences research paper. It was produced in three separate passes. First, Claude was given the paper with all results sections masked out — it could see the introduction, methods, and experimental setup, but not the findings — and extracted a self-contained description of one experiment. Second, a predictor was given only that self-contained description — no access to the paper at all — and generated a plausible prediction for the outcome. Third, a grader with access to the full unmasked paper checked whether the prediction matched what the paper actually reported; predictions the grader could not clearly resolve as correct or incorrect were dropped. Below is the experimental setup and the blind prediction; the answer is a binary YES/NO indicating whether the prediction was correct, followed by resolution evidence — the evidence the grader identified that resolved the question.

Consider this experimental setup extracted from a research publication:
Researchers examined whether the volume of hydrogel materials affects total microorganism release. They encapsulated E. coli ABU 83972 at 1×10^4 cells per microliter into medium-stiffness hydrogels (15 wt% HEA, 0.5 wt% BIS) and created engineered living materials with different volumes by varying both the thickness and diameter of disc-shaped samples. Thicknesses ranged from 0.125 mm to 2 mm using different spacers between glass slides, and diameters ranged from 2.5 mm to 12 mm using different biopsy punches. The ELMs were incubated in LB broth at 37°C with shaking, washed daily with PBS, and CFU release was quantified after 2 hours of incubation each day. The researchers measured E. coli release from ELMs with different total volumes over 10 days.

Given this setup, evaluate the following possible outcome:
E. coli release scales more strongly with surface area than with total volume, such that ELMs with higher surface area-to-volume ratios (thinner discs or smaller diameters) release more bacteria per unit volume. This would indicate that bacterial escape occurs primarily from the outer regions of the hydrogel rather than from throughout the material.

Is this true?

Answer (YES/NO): YES